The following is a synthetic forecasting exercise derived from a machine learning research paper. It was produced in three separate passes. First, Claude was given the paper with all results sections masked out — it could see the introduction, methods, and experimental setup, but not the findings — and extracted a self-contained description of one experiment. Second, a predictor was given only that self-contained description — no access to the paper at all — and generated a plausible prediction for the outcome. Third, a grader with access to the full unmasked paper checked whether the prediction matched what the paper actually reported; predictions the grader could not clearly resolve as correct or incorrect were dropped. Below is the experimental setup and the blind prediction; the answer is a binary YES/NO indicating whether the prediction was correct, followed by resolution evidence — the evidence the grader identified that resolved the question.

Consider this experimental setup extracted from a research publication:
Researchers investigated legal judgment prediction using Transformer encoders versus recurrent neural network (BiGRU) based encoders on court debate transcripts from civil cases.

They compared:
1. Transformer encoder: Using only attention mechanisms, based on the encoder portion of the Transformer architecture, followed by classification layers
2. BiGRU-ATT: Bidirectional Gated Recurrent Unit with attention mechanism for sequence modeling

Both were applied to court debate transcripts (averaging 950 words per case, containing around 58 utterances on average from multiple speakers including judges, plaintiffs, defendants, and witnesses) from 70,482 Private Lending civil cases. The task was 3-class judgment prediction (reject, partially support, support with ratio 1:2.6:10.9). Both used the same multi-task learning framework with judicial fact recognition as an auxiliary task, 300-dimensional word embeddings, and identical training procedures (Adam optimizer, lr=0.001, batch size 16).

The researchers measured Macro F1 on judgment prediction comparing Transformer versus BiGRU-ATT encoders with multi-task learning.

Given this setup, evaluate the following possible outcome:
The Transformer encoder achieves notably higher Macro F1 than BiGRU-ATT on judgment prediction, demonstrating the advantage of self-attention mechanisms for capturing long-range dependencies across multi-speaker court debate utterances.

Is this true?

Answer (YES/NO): NO